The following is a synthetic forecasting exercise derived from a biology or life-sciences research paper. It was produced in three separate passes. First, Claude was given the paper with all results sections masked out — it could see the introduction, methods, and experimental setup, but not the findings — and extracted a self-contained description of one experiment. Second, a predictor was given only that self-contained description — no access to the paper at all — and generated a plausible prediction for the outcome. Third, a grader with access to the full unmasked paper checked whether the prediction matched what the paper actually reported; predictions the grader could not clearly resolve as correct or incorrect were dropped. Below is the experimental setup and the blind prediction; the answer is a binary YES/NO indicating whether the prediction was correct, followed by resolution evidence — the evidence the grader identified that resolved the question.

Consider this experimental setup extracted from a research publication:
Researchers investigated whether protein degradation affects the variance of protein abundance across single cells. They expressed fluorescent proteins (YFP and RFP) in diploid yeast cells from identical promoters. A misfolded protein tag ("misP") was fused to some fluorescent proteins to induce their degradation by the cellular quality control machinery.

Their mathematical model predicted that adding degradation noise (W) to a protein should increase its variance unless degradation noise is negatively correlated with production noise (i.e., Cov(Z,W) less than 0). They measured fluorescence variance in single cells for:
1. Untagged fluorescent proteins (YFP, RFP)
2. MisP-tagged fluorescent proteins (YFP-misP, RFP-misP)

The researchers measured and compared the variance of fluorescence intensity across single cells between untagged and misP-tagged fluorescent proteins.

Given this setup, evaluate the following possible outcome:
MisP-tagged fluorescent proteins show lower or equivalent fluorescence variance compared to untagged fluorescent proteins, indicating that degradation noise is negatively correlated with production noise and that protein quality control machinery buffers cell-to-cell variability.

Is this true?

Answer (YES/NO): NO